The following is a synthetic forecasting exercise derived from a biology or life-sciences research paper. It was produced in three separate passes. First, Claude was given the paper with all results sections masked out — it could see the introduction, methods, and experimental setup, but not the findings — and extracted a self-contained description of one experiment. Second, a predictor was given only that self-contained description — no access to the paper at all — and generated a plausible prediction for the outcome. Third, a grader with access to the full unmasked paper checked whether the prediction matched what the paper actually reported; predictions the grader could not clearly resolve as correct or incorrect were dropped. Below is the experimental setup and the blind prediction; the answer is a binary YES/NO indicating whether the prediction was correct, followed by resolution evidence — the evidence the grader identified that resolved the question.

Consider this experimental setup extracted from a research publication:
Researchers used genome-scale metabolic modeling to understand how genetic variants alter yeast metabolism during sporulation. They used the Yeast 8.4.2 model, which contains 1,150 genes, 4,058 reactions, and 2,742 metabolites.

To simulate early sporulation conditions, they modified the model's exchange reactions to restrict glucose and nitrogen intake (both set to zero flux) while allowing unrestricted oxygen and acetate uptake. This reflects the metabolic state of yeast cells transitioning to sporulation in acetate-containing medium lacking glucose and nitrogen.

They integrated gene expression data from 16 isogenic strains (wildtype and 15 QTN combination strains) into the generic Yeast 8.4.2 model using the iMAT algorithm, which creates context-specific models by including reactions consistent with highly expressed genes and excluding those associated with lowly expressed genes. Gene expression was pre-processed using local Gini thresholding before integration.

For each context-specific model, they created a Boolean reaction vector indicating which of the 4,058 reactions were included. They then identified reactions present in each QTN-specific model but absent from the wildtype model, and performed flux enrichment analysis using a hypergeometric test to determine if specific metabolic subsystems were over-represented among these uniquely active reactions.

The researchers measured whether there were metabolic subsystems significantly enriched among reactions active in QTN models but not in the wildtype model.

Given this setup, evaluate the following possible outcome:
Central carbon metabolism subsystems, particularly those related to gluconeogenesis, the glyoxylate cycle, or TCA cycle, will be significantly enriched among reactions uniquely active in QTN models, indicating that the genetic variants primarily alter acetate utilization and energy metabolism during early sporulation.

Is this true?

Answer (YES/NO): YES